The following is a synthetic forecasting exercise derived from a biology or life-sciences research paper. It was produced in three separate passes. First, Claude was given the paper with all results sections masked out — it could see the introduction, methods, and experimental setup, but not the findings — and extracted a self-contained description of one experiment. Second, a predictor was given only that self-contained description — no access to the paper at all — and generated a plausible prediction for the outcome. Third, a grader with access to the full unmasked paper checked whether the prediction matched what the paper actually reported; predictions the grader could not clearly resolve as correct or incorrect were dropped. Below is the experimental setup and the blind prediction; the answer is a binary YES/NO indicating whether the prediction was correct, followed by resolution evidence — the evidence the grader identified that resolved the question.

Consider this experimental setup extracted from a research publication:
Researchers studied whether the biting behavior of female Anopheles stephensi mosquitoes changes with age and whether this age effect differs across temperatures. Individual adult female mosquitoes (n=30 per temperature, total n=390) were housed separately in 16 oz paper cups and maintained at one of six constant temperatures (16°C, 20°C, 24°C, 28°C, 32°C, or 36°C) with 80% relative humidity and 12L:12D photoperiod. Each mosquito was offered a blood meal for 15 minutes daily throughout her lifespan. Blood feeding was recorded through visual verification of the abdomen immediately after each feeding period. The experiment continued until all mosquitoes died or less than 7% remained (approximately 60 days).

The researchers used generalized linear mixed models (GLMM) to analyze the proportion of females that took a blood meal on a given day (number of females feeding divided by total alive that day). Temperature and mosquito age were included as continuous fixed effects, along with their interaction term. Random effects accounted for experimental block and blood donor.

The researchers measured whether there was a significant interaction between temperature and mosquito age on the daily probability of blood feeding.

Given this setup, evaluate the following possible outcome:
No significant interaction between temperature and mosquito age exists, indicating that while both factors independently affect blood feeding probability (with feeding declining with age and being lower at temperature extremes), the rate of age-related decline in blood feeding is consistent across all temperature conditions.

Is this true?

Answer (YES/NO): YES